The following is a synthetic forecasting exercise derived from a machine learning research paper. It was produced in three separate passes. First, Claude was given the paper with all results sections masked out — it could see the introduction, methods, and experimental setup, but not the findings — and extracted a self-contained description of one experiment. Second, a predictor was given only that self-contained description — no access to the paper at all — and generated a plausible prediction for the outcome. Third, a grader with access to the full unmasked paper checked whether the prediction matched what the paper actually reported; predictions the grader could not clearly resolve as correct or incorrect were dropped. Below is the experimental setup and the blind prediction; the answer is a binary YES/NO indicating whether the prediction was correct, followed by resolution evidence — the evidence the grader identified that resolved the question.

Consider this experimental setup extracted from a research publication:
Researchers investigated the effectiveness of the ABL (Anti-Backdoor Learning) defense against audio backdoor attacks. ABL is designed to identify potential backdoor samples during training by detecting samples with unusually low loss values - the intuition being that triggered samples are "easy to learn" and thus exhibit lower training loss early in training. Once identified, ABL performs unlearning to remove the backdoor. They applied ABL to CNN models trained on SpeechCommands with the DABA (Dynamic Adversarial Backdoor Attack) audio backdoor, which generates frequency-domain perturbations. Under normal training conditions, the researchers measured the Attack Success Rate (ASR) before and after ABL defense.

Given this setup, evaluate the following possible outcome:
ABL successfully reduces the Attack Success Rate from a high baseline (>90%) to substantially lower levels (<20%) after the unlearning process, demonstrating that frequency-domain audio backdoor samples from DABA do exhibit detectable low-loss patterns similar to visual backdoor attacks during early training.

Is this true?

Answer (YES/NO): NO